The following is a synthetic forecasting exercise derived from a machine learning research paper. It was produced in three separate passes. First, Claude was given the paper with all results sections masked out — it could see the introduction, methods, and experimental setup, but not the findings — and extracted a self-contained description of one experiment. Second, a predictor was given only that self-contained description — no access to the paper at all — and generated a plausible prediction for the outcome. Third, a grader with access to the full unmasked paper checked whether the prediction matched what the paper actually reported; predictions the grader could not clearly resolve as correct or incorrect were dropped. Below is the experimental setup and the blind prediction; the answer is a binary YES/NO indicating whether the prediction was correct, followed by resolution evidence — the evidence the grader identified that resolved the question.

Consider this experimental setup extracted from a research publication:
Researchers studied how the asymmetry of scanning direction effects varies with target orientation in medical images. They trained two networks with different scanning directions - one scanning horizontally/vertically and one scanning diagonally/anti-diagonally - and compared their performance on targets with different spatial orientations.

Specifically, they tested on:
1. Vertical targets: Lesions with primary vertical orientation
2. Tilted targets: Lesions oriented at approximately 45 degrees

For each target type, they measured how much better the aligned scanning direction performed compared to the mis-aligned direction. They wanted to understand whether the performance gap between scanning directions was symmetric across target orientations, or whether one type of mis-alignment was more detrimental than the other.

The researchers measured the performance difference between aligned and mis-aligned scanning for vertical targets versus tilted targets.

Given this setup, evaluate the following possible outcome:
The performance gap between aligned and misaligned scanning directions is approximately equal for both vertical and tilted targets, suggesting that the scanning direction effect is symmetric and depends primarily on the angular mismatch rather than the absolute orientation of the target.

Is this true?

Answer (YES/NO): NO